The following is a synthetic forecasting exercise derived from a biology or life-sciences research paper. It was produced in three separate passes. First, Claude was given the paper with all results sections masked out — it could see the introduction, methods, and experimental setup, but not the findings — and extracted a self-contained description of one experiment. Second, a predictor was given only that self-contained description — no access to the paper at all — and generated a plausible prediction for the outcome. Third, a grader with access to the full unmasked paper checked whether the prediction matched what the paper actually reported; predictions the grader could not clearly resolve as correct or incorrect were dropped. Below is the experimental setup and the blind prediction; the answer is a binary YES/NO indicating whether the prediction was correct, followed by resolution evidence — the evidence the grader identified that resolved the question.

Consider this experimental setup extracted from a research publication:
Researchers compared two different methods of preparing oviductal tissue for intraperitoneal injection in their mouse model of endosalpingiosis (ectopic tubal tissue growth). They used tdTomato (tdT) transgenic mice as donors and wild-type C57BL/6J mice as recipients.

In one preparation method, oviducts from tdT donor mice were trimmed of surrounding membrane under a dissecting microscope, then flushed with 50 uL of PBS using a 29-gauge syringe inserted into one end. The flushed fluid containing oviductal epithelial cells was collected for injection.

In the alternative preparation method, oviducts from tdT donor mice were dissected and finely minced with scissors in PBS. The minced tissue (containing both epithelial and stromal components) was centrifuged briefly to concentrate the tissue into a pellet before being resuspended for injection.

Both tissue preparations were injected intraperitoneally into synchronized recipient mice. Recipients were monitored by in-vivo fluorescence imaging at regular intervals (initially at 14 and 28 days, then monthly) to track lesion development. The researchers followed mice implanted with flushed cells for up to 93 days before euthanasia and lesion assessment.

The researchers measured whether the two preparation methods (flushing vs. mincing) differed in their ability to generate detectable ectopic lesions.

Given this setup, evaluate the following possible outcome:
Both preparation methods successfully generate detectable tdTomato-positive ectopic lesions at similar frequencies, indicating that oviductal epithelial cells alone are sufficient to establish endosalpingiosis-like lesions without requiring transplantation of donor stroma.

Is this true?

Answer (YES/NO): NO